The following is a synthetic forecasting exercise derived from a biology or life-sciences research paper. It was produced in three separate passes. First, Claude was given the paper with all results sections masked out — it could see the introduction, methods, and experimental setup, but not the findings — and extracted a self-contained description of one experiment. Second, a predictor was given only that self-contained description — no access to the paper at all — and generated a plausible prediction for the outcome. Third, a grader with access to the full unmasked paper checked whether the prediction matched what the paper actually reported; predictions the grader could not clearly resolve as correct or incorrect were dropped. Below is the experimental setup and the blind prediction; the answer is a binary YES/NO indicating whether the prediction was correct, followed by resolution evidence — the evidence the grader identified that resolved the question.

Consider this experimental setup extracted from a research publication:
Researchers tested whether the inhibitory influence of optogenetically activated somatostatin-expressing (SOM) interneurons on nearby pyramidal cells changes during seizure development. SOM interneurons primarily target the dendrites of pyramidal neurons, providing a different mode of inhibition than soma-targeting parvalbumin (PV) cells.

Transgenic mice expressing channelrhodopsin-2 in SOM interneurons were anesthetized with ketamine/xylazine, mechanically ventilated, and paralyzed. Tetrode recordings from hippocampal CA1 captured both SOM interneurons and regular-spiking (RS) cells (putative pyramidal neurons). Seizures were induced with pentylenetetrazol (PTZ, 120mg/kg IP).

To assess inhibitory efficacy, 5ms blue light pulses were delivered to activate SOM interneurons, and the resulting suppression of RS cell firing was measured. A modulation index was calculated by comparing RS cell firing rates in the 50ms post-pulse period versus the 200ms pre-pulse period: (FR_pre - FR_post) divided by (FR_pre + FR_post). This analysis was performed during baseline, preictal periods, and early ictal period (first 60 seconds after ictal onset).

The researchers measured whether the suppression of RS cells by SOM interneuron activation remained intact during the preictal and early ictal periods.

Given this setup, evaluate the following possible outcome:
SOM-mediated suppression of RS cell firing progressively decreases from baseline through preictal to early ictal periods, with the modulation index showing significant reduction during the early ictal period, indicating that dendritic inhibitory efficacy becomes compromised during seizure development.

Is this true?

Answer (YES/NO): NO